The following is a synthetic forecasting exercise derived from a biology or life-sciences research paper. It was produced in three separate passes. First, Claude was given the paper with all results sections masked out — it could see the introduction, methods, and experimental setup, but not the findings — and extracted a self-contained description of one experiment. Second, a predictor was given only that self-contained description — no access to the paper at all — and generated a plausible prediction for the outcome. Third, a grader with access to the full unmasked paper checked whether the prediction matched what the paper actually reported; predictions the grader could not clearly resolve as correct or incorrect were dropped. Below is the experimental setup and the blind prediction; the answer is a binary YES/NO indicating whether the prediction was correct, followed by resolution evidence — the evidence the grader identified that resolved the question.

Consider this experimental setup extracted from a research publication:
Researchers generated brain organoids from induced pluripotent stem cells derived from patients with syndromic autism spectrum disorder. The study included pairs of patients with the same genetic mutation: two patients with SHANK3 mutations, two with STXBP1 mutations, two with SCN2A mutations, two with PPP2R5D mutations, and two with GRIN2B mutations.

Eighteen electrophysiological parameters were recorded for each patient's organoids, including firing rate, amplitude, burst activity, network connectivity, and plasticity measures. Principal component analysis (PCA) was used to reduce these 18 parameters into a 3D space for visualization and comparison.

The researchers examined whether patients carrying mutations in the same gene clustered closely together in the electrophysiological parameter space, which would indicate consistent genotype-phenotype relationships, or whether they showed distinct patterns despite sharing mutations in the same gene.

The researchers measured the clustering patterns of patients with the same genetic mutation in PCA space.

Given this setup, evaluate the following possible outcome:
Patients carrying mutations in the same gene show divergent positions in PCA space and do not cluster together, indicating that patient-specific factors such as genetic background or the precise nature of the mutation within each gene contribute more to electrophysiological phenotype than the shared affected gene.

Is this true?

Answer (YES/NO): YES